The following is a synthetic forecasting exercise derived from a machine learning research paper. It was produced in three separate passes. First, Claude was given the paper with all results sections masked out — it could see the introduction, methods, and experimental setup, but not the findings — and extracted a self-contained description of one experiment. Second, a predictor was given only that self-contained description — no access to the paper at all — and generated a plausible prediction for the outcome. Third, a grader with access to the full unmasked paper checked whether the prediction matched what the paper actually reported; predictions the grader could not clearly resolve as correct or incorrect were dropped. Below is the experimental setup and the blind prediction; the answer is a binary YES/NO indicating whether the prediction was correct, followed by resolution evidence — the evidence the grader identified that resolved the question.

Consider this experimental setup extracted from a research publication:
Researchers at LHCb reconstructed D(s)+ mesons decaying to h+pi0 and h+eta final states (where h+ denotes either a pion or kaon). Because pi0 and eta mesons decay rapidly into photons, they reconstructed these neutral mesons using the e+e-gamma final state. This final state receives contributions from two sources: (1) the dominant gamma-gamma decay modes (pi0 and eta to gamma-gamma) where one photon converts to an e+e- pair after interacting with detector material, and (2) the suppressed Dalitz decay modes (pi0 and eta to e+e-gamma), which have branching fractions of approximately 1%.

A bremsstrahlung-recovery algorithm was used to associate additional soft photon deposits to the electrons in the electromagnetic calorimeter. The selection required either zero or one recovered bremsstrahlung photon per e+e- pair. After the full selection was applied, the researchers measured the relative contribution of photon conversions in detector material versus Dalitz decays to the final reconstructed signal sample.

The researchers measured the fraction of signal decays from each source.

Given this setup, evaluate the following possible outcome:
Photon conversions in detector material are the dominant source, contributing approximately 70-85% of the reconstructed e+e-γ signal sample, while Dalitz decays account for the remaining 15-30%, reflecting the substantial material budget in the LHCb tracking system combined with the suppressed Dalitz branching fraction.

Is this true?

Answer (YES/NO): NO